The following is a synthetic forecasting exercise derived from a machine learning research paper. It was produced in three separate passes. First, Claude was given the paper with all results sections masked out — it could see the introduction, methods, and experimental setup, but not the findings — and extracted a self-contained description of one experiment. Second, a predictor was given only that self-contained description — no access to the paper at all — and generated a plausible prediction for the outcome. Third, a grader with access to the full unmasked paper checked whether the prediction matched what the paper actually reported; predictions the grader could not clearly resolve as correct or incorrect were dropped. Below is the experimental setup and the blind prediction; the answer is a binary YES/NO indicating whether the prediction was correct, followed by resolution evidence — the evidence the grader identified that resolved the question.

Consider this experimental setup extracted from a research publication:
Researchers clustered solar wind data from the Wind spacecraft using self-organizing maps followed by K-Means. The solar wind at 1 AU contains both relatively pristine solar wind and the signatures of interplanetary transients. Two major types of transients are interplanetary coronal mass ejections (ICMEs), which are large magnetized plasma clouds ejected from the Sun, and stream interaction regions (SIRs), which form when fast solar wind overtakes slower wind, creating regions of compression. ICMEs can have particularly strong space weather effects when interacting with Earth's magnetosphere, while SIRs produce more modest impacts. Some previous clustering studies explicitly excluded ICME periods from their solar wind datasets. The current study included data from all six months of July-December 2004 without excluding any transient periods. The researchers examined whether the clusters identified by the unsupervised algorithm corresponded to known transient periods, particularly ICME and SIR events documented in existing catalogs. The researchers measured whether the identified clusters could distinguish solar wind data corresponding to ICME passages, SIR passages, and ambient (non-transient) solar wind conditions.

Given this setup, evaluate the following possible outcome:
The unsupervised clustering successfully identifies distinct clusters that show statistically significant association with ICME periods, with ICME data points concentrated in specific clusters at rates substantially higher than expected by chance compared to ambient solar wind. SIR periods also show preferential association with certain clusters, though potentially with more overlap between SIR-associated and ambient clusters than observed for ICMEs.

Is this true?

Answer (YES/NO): NO